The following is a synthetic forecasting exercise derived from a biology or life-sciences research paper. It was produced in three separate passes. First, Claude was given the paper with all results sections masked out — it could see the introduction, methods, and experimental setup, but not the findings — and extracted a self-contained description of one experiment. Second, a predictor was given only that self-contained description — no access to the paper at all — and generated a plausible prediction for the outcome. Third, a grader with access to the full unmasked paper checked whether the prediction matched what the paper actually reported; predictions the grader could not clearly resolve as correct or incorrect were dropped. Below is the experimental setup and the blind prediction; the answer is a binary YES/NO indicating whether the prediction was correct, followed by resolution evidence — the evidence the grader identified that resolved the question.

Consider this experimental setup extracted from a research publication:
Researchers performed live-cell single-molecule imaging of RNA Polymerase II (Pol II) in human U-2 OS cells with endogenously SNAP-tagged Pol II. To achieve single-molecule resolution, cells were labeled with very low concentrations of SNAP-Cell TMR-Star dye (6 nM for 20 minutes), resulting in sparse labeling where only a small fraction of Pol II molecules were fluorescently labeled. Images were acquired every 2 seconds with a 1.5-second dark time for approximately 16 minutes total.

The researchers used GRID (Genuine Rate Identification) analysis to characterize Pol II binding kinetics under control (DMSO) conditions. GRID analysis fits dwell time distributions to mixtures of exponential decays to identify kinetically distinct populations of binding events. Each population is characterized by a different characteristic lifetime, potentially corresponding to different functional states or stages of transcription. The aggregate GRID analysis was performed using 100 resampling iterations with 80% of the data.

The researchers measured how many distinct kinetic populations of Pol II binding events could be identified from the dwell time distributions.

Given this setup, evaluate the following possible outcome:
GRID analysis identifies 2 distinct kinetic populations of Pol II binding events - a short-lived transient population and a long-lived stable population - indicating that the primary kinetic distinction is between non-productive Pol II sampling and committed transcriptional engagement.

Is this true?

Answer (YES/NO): NO